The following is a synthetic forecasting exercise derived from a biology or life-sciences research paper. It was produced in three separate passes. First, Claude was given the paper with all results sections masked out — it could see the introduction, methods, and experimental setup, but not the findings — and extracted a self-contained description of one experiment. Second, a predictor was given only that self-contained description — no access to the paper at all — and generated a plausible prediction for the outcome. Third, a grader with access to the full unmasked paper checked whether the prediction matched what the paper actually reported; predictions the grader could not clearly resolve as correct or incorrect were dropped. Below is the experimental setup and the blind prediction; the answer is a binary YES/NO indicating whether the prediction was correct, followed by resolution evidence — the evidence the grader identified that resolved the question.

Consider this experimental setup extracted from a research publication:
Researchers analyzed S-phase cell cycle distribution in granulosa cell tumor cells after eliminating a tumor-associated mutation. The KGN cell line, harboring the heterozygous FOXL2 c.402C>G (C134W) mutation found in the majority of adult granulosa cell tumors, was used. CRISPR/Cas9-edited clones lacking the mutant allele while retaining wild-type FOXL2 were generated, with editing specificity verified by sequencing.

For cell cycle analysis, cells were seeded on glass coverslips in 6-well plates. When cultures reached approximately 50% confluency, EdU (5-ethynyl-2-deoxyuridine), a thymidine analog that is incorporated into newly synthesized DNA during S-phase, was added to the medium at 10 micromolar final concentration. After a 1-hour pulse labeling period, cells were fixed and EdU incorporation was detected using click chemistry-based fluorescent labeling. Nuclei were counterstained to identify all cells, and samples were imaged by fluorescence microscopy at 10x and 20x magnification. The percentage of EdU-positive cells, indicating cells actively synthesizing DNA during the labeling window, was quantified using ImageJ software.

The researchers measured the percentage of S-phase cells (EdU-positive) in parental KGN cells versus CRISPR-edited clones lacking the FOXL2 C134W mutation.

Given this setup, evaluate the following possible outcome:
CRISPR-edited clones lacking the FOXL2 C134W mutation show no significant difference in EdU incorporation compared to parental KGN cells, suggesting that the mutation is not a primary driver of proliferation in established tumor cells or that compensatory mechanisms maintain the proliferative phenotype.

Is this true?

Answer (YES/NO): NO